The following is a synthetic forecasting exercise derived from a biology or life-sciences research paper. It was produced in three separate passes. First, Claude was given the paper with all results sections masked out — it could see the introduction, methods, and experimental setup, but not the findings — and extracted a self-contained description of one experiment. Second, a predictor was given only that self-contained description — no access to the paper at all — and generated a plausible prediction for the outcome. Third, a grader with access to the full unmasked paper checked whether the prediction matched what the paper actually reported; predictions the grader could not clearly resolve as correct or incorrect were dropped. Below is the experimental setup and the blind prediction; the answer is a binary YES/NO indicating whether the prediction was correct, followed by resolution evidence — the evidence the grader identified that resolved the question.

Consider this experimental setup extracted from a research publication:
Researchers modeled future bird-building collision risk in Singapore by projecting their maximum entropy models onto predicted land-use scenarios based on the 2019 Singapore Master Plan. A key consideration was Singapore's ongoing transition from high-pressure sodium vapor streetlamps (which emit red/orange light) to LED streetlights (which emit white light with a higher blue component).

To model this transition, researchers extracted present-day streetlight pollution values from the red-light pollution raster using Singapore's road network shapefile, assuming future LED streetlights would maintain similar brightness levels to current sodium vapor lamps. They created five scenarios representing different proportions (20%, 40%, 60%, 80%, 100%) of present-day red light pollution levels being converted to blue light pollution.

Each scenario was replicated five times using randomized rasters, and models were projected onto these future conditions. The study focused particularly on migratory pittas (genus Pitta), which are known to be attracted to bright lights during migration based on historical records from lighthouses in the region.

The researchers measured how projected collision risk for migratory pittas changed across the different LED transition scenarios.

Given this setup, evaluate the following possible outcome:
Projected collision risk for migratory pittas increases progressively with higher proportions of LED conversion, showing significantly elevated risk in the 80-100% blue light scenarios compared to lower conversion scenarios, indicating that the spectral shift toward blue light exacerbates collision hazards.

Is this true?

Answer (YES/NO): NO